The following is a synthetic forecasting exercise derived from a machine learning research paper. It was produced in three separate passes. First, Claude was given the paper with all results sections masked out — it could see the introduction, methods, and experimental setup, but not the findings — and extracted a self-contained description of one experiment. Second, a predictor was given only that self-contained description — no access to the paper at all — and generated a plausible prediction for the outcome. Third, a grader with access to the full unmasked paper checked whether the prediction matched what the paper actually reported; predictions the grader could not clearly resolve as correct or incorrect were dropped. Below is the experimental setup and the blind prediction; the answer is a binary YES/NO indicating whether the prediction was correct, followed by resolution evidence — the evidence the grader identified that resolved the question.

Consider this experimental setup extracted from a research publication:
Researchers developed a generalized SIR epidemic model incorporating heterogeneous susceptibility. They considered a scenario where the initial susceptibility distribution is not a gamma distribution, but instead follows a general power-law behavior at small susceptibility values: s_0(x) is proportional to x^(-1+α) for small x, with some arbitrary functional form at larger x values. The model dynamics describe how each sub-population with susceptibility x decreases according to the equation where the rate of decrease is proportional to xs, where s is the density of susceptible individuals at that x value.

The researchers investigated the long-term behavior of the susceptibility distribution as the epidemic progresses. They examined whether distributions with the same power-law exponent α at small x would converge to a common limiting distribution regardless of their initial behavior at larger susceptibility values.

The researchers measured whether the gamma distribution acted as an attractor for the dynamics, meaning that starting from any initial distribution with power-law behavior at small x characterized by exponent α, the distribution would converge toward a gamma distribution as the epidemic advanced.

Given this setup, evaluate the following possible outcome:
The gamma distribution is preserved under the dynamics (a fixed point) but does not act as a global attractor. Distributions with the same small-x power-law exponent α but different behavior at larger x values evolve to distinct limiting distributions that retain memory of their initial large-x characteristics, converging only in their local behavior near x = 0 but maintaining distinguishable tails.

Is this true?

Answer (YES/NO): NO